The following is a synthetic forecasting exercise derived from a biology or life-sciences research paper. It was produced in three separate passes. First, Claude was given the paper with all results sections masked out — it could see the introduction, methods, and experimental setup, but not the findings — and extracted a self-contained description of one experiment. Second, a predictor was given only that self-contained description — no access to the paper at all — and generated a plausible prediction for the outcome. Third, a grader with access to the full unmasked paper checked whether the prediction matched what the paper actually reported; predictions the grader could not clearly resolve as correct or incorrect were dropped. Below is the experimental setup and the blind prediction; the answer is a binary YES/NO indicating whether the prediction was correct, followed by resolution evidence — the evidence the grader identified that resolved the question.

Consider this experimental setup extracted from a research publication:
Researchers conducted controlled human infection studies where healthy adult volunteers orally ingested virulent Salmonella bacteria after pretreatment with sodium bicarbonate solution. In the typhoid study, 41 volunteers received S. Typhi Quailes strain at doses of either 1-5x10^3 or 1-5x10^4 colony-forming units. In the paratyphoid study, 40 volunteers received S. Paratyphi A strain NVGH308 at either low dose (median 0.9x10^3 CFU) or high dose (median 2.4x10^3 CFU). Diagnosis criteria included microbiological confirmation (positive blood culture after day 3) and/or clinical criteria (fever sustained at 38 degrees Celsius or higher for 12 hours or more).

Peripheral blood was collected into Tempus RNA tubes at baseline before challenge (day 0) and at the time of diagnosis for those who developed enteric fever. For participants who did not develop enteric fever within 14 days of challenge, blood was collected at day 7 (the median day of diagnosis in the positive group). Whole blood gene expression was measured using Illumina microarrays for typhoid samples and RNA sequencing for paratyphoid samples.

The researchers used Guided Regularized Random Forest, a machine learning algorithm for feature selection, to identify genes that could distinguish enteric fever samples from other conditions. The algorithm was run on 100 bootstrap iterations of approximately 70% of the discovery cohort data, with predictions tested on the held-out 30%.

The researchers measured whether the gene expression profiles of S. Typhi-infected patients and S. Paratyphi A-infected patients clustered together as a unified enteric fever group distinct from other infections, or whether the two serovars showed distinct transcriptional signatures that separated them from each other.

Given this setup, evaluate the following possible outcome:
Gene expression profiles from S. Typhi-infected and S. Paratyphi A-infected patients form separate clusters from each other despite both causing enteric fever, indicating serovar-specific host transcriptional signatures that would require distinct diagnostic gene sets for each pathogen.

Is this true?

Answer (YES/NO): NO